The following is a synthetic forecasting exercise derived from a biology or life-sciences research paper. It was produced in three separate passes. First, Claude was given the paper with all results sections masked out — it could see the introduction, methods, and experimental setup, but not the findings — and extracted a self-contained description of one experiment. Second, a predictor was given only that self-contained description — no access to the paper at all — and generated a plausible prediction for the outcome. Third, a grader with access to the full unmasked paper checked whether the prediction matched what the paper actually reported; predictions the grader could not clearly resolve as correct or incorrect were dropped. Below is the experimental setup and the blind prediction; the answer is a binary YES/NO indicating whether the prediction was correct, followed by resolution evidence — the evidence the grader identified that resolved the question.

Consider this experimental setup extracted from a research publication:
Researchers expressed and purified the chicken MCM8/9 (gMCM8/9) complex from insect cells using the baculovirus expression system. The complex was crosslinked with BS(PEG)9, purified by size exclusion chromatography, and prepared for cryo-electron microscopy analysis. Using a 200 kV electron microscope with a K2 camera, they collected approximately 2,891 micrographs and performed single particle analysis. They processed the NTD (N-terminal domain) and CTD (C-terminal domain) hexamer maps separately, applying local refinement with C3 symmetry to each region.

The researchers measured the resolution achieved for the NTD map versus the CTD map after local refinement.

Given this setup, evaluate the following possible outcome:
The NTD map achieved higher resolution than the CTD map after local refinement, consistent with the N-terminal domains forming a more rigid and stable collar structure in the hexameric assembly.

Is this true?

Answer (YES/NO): YES